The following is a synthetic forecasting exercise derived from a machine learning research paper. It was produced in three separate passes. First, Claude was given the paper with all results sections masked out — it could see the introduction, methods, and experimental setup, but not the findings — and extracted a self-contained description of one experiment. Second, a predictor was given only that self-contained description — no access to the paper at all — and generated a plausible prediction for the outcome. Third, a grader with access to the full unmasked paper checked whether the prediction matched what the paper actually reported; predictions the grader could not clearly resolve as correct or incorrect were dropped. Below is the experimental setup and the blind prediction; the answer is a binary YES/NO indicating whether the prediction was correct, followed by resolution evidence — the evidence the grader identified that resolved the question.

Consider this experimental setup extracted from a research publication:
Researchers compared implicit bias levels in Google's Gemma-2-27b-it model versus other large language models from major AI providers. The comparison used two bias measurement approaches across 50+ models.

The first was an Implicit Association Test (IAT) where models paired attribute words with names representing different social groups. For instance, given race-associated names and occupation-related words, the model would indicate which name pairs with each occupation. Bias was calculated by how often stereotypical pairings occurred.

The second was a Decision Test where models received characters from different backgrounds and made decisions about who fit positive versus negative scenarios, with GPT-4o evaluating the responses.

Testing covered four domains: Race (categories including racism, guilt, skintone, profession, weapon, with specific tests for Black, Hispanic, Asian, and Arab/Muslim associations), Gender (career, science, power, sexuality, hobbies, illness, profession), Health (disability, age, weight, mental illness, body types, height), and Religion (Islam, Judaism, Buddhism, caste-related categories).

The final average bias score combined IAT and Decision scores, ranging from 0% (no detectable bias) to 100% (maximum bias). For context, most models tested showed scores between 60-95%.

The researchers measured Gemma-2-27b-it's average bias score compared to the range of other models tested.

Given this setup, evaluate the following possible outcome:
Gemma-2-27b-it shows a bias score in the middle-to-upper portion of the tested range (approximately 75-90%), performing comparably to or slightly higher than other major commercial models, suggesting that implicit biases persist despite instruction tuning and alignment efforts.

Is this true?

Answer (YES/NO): NO